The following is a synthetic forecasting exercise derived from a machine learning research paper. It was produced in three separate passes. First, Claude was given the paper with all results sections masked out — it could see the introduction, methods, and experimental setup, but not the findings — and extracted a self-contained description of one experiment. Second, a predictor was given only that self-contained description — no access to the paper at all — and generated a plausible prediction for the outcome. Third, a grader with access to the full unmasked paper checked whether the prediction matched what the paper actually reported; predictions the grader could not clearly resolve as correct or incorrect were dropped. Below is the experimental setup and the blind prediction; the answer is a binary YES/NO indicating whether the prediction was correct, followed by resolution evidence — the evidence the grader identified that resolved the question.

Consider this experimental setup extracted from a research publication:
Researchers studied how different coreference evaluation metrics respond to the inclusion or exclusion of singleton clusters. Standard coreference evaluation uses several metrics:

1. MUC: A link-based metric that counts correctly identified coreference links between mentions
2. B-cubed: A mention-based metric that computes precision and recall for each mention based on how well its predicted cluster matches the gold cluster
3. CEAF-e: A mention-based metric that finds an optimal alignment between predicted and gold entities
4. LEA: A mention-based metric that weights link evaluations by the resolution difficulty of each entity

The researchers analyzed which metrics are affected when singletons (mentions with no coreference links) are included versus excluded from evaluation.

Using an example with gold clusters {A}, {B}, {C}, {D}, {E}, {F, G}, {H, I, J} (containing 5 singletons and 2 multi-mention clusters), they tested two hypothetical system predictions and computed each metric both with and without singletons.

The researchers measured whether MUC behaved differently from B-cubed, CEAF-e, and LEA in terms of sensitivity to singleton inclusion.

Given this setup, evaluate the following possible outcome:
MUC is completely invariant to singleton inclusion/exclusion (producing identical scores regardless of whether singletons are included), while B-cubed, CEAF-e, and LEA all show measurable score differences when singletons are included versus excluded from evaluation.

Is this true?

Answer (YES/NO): YES